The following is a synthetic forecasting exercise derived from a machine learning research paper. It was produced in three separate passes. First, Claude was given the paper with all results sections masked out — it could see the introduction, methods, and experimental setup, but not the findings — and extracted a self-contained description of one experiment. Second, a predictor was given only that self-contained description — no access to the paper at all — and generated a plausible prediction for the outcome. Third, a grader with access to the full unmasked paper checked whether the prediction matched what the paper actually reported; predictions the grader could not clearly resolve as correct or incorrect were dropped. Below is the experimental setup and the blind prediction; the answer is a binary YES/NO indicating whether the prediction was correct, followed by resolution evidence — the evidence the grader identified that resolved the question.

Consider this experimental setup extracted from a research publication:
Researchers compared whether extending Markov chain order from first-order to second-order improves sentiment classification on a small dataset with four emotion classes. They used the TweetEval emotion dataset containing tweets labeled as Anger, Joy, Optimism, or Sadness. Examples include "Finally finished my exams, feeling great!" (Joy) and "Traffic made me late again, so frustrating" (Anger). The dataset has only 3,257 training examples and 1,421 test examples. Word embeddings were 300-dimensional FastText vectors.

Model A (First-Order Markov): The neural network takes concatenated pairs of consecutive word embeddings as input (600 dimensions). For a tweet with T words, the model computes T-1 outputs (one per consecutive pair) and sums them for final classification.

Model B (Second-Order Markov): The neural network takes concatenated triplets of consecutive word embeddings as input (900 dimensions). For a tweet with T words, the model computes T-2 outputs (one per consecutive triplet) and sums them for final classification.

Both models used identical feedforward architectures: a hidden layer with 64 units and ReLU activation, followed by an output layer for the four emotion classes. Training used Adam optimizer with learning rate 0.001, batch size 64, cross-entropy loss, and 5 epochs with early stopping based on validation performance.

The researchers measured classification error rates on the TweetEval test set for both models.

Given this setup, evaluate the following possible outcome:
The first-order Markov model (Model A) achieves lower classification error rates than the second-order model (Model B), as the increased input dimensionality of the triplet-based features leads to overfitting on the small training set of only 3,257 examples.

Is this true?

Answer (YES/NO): NO